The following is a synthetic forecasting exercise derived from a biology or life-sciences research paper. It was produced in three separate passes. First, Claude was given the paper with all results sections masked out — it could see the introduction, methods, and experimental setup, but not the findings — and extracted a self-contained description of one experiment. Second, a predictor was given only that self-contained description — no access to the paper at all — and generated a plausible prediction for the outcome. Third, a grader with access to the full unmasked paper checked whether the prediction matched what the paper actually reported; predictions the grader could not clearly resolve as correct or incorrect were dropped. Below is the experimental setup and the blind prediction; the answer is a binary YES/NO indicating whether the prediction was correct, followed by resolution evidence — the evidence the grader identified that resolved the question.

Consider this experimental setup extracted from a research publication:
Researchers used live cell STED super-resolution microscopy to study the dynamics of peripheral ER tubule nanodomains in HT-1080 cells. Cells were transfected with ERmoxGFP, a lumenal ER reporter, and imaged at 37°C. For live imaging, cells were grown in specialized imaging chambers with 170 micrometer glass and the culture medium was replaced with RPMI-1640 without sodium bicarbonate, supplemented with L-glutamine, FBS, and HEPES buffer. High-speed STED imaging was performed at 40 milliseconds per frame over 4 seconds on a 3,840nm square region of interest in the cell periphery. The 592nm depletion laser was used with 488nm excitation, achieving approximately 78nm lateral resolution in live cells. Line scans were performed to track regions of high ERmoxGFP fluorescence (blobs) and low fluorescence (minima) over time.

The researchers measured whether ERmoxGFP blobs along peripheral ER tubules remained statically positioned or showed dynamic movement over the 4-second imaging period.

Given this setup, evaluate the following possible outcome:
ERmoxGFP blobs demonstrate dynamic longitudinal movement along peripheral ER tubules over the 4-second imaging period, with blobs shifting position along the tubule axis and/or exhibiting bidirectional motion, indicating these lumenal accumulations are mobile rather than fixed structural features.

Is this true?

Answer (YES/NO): NO